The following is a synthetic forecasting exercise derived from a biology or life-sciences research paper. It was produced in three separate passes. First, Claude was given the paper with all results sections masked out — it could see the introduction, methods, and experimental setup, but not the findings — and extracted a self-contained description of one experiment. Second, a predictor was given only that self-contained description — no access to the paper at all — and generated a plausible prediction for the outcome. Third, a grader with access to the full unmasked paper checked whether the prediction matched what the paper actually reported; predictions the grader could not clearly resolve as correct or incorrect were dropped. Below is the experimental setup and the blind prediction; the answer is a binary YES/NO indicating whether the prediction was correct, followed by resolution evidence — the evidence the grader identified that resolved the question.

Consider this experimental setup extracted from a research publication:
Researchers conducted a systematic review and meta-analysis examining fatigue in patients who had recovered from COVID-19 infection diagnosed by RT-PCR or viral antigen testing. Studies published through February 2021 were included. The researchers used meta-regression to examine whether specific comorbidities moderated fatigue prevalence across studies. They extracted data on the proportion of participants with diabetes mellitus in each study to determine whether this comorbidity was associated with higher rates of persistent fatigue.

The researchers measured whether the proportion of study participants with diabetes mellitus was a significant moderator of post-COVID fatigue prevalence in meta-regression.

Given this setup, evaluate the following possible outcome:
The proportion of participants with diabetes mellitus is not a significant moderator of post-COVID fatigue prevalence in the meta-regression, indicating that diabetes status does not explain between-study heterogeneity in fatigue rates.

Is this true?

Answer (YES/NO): YES